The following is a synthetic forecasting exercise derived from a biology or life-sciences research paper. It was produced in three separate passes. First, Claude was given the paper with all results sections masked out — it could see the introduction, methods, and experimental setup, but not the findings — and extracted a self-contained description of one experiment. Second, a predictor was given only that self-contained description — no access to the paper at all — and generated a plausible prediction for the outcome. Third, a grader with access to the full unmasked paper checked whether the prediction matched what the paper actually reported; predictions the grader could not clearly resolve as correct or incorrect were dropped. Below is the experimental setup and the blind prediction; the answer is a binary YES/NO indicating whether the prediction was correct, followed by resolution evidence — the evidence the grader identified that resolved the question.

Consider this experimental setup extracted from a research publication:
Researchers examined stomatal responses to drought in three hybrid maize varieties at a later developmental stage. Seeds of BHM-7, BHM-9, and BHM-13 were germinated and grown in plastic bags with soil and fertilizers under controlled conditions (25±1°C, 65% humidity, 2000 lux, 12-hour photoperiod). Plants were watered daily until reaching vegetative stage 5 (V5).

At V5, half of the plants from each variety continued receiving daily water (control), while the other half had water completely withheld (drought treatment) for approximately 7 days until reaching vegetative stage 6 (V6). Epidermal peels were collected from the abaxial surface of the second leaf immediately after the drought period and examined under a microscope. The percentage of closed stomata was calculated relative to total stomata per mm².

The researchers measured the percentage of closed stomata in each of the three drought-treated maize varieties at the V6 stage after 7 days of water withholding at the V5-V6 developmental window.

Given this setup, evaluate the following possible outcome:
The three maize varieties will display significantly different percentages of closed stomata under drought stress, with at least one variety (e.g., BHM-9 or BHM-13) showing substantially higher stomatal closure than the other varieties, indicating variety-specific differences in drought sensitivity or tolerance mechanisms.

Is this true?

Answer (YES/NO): YES